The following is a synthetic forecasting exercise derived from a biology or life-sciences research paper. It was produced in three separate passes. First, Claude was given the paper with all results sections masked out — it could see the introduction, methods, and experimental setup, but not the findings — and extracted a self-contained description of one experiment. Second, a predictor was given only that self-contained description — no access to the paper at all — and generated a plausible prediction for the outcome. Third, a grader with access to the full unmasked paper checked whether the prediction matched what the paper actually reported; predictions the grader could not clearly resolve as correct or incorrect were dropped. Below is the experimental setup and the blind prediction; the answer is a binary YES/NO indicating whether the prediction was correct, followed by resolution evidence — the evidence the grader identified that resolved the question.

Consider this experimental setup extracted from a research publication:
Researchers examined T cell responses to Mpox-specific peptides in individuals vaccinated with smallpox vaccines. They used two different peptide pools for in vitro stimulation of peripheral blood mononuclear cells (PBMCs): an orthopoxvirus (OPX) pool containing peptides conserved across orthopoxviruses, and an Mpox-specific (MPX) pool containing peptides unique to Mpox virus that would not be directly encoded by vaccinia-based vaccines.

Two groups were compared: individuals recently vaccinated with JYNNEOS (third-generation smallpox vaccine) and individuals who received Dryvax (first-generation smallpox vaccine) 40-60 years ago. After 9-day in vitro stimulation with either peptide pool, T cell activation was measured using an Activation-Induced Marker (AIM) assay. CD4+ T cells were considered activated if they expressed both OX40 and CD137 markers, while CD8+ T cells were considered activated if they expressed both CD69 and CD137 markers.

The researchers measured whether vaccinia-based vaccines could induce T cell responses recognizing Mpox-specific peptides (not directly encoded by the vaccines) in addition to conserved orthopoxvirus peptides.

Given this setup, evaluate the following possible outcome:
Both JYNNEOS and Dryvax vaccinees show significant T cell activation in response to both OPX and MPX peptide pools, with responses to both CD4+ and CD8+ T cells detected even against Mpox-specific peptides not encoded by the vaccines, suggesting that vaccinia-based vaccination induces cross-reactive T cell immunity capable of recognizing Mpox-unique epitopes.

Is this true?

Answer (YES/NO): YES